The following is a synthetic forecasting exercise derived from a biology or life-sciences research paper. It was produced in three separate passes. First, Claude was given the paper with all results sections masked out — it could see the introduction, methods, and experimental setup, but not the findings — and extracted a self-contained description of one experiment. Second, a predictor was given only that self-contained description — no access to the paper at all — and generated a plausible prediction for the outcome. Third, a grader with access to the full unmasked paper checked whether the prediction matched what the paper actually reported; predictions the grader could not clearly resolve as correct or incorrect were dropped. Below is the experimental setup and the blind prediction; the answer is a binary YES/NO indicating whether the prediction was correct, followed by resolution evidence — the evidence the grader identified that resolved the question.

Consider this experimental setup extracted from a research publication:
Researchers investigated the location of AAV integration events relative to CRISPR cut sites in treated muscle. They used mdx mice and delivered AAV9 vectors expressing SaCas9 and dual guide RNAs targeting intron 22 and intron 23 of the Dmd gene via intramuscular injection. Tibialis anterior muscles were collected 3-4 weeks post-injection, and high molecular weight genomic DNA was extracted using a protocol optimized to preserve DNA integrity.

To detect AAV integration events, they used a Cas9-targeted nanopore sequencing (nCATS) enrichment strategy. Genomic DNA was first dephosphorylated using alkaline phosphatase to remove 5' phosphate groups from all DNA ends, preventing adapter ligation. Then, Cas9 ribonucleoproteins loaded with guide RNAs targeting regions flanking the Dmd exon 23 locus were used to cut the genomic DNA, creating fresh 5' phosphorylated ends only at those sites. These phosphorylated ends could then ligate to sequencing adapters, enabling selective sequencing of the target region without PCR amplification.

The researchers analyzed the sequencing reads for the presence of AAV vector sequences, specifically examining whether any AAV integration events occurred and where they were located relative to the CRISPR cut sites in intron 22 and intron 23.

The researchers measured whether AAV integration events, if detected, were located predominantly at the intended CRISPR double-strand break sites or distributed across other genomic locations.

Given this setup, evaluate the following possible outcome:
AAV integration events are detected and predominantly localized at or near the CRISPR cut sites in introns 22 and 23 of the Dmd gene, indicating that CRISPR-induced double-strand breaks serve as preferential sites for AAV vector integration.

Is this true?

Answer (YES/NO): NO